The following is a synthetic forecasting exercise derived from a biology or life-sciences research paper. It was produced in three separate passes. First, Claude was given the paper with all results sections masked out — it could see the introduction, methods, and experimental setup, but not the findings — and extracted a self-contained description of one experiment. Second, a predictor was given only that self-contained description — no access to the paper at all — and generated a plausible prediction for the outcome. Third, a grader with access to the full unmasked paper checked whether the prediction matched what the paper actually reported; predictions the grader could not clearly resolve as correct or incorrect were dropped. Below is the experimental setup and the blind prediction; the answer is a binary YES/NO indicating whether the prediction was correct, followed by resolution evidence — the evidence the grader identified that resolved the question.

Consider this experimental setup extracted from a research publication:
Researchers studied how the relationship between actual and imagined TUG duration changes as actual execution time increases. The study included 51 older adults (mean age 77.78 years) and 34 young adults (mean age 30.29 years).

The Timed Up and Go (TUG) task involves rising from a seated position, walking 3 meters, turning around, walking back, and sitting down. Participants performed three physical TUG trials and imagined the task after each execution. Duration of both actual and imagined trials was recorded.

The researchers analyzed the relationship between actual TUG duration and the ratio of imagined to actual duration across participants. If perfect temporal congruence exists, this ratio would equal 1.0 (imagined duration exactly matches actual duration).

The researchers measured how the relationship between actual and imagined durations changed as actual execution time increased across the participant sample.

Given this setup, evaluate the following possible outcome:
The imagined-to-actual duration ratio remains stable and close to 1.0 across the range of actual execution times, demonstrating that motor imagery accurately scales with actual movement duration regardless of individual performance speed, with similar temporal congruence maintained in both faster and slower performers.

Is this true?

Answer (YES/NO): NO